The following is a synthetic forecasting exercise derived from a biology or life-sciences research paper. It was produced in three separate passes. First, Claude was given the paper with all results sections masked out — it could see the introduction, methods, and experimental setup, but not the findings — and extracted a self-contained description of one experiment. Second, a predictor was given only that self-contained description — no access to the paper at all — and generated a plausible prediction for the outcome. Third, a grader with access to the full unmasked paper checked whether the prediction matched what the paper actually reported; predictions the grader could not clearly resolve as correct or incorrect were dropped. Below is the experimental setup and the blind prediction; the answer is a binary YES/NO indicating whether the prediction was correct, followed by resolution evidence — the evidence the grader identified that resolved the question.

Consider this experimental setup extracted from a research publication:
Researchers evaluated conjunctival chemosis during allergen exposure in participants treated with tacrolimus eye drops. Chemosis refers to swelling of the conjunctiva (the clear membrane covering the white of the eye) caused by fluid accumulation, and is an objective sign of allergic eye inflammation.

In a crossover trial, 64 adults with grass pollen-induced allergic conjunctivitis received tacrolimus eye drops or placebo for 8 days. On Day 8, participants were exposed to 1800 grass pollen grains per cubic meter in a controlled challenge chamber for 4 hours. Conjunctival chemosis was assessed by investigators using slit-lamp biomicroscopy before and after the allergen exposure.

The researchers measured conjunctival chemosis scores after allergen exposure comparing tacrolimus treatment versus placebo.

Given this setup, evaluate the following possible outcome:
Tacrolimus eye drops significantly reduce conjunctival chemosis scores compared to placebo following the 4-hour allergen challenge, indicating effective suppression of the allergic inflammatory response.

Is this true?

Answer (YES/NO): NO